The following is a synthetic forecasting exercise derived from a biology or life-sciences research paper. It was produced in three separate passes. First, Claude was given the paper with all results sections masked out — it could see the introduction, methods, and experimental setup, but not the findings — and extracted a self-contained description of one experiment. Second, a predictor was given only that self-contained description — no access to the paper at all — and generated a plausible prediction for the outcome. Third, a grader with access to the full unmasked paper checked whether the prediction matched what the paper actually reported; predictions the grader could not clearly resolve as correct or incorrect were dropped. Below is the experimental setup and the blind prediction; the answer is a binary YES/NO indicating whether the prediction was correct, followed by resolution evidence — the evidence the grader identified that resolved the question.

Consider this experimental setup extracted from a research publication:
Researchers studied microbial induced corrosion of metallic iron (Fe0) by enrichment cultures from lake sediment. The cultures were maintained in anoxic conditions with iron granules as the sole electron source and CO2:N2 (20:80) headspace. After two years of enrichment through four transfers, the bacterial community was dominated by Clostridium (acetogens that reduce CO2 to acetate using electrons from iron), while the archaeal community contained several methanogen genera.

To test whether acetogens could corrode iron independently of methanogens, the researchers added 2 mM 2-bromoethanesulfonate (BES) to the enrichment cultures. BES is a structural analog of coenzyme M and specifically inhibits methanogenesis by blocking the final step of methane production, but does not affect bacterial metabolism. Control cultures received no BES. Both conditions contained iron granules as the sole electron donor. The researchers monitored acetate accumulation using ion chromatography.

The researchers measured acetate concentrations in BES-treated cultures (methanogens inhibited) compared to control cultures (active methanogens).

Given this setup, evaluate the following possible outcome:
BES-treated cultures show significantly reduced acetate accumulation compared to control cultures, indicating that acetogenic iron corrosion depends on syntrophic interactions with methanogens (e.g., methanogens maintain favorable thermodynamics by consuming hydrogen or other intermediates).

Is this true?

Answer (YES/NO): NO